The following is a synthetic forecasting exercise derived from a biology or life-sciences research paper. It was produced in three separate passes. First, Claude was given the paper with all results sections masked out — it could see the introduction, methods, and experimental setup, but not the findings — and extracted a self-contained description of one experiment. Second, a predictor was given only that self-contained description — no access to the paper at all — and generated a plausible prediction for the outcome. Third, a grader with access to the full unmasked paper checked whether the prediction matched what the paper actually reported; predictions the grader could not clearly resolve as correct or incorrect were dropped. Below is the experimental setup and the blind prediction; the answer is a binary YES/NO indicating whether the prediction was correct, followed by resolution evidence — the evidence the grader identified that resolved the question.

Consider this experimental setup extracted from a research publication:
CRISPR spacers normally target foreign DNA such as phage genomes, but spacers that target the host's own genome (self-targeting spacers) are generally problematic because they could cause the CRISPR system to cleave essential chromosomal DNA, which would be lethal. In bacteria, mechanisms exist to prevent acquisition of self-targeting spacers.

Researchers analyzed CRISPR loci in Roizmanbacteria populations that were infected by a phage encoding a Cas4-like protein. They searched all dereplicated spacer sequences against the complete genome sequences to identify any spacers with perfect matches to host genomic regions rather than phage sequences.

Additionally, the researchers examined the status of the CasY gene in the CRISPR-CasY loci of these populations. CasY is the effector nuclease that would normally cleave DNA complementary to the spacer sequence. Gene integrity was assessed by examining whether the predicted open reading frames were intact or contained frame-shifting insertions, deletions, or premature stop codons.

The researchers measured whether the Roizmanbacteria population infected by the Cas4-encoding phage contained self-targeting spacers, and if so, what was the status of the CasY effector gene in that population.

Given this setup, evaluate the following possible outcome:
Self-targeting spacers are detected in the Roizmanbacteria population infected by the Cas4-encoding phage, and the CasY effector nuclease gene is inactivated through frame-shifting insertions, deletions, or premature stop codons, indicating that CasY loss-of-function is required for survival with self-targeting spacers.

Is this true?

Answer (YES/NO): YES